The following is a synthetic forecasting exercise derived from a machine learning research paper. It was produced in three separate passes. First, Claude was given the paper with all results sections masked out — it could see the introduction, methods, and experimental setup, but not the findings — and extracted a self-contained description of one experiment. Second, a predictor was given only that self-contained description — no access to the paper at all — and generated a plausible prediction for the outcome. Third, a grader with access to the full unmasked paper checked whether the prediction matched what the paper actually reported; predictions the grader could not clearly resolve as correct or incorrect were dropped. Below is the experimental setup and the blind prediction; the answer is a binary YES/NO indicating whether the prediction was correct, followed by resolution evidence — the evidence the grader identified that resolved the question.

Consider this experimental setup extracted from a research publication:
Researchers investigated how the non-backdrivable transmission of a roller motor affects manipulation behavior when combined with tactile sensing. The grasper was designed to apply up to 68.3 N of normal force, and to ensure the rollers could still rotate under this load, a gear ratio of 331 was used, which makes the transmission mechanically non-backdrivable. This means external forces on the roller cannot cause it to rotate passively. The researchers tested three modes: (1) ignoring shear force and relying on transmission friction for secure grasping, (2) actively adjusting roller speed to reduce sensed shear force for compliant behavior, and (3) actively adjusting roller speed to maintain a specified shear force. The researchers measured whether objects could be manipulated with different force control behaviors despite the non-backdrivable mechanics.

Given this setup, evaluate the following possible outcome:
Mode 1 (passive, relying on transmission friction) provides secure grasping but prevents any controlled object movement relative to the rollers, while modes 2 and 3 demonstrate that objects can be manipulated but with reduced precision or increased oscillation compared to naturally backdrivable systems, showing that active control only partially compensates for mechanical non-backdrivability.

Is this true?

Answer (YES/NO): NO